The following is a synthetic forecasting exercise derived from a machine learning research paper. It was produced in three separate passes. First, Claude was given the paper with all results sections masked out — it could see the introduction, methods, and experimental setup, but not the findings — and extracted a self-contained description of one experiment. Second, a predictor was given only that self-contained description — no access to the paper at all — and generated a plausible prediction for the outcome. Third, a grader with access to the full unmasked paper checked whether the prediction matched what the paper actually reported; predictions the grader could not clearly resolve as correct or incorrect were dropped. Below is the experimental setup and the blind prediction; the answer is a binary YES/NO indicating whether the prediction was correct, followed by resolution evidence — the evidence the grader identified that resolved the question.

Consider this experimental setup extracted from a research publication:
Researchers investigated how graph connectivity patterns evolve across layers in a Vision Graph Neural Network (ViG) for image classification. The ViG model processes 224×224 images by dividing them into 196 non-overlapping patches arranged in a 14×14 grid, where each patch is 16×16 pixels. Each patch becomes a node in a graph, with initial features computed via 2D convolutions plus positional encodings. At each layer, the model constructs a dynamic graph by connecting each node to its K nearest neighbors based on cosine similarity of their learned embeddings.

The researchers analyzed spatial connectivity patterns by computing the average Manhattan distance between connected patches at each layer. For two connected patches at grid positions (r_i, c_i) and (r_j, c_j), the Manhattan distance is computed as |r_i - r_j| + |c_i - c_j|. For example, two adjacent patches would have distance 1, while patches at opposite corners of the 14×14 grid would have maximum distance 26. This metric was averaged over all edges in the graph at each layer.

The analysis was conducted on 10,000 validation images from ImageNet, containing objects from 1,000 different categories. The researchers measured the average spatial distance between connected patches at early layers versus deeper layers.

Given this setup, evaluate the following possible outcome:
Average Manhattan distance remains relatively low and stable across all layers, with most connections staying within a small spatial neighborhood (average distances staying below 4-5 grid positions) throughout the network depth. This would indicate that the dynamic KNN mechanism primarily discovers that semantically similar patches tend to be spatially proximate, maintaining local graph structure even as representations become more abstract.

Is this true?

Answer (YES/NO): NO